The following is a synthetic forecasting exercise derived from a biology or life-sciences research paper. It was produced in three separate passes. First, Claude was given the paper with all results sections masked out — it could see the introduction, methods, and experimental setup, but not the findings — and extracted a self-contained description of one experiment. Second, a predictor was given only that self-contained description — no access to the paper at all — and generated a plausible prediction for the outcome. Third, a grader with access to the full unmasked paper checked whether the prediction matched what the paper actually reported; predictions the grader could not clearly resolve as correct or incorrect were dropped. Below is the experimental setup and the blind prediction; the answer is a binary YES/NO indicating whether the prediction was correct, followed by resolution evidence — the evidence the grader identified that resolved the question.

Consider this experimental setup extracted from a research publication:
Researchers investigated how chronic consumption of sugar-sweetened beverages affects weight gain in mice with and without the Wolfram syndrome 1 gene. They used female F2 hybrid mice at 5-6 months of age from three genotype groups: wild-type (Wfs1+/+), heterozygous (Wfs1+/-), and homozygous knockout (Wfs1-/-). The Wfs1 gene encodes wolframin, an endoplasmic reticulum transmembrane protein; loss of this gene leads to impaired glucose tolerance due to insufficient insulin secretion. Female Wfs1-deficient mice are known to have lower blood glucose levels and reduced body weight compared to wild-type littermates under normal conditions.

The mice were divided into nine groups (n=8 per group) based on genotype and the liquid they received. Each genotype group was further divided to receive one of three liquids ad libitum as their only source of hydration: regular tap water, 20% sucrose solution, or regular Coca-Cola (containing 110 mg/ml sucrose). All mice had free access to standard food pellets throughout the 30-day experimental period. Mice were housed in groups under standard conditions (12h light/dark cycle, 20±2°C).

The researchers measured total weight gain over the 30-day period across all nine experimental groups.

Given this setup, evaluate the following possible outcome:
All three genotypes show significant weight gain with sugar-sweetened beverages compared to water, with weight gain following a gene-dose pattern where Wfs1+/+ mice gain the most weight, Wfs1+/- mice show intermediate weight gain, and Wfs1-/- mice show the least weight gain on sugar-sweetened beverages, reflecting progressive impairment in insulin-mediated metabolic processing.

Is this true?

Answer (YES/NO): NO